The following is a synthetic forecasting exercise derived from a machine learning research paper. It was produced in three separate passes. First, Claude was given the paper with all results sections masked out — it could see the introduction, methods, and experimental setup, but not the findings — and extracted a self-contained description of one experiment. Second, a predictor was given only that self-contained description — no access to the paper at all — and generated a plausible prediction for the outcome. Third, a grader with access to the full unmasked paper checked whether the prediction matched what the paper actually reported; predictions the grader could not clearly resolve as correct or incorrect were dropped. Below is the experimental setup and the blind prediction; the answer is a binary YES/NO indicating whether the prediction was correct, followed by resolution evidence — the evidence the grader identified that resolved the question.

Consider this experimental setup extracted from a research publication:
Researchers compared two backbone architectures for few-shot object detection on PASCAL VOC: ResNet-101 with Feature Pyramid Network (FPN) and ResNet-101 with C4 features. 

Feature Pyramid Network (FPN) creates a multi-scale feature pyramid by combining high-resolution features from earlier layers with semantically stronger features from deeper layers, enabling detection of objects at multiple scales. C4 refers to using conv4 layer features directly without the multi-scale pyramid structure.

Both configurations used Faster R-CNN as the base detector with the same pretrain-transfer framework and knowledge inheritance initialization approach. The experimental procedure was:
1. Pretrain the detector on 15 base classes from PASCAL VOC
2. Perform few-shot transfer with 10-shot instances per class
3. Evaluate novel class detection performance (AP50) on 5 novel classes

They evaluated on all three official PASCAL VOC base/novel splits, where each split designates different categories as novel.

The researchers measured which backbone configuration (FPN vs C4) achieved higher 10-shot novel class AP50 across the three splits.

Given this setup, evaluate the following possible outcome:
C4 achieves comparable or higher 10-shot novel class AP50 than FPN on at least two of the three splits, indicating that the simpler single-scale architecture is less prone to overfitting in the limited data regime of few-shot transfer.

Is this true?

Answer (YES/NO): YES